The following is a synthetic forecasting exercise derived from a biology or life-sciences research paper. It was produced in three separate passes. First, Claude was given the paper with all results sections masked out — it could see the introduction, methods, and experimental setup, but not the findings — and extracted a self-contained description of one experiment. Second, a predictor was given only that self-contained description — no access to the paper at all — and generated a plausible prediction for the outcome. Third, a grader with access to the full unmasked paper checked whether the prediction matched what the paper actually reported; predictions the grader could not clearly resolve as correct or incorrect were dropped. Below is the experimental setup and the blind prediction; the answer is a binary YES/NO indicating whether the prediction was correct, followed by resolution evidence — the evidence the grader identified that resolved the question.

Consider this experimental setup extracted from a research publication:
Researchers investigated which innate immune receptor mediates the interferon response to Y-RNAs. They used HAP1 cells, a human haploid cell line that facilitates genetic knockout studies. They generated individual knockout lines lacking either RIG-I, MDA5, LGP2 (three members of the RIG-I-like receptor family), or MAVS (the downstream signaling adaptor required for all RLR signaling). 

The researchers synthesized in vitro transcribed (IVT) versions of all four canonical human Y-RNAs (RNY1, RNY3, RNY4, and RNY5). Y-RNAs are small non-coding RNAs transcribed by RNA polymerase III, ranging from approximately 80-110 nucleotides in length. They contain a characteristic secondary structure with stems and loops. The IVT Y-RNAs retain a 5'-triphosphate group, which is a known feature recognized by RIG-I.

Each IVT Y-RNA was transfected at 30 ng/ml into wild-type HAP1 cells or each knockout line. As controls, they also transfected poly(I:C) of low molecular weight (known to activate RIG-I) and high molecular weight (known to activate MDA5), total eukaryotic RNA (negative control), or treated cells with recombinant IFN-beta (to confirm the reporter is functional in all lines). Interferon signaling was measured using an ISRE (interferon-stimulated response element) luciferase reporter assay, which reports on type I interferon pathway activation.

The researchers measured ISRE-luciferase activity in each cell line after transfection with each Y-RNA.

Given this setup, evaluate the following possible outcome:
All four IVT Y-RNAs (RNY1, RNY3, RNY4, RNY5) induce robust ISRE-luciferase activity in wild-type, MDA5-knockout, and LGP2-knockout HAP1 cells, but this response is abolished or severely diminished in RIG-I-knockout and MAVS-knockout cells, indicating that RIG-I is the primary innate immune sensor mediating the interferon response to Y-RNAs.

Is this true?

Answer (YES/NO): YES